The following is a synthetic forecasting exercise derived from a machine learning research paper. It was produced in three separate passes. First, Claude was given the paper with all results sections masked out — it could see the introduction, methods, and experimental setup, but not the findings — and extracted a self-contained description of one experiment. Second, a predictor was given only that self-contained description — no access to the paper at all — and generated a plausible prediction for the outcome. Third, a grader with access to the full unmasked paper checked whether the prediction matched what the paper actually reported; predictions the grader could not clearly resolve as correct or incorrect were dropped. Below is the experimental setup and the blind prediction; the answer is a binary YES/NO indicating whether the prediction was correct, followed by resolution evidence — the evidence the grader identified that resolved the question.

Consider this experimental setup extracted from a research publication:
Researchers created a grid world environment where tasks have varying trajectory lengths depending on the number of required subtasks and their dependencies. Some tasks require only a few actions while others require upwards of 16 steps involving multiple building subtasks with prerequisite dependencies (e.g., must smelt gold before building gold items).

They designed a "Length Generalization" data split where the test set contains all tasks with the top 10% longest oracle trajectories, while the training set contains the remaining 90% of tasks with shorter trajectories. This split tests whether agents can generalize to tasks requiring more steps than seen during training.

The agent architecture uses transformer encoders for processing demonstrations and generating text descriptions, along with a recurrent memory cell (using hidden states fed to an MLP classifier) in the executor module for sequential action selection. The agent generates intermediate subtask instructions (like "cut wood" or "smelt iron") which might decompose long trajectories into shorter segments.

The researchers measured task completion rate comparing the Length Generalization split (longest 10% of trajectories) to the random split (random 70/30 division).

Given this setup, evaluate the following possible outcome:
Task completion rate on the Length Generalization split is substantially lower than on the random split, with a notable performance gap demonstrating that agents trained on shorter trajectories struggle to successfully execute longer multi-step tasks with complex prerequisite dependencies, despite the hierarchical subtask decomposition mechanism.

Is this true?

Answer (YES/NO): NO